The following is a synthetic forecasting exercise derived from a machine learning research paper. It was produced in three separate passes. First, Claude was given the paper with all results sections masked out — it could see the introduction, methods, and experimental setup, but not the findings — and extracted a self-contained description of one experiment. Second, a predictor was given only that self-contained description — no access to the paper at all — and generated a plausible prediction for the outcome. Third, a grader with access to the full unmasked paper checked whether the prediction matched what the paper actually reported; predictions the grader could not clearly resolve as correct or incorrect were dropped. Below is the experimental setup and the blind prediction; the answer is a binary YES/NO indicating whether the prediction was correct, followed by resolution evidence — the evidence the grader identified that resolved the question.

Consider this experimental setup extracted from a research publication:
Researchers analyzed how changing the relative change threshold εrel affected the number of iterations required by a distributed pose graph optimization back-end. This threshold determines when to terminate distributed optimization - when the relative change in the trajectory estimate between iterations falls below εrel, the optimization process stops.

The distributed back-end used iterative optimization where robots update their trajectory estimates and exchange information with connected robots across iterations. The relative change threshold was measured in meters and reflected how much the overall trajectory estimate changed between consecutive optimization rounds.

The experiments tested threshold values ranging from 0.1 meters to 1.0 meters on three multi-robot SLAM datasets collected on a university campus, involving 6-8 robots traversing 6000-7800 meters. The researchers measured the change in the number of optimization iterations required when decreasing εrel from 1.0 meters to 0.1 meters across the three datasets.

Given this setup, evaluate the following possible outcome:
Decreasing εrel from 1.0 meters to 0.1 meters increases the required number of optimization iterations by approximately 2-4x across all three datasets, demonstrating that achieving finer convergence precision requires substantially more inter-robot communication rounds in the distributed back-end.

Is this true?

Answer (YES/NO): NO